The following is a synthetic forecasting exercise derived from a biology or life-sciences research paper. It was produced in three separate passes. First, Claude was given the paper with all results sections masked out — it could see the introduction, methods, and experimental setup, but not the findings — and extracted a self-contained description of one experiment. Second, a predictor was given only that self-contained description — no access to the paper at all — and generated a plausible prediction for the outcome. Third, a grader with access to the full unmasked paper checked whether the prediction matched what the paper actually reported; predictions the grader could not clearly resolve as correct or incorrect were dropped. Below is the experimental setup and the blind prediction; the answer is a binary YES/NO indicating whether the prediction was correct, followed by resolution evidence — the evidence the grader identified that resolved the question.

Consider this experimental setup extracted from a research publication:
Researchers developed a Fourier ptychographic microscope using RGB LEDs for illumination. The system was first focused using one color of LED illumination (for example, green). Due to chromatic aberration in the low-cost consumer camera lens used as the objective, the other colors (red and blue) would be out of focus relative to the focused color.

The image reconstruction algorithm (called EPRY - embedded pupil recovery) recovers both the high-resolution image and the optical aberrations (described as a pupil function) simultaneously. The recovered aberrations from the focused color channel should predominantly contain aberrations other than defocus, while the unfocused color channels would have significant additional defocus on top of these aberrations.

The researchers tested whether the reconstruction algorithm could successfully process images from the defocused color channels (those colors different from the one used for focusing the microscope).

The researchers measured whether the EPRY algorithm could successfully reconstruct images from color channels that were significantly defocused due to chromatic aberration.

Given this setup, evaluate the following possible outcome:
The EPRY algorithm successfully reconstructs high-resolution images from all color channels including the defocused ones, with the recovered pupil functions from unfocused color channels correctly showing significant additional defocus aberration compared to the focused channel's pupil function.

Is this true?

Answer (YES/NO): NO